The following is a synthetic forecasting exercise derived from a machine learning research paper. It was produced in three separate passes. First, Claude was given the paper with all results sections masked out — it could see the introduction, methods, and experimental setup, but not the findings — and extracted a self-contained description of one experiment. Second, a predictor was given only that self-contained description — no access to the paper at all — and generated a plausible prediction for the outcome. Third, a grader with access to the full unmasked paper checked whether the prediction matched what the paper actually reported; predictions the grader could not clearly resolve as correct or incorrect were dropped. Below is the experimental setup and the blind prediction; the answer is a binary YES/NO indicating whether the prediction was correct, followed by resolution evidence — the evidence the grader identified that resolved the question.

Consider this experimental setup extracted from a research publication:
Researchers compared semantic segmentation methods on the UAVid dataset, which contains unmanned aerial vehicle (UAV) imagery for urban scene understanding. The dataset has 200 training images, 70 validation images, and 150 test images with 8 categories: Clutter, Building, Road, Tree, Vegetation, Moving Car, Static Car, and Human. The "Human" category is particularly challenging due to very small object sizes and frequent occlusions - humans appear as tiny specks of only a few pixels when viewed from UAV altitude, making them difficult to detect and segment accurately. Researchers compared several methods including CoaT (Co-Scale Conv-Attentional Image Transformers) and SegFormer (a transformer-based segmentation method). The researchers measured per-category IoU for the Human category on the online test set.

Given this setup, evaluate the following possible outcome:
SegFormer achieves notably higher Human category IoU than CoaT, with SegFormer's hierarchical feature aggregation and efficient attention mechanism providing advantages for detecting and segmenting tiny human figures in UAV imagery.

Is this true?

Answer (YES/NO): YES